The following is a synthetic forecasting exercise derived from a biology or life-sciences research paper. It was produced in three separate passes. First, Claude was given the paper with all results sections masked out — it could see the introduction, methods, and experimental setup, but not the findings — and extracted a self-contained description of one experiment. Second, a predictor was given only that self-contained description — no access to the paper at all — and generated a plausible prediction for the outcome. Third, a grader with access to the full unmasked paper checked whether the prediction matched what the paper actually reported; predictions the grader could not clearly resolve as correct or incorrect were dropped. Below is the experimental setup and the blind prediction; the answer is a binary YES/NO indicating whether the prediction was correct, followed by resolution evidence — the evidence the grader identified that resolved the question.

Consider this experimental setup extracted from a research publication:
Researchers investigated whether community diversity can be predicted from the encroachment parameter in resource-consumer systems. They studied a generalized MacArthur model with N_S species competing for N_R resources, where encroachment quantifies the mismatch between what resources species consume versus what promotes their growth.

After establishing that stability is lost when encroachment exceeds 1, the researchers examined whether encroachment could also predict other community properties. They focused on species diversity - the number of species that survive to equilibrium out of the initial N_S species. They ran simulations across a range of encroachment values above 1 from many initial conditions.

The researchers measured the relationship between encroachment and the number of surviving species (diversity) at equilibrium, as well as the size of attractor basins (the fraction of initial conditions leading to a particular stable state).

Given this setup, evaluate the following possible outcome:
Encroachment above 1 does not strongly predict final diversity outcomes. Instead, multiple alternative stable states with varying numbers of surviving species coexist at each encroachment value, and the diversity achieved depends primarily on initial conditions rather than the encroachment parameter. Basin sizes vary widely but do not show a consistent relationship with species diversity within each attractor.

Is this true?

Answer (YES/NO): NO